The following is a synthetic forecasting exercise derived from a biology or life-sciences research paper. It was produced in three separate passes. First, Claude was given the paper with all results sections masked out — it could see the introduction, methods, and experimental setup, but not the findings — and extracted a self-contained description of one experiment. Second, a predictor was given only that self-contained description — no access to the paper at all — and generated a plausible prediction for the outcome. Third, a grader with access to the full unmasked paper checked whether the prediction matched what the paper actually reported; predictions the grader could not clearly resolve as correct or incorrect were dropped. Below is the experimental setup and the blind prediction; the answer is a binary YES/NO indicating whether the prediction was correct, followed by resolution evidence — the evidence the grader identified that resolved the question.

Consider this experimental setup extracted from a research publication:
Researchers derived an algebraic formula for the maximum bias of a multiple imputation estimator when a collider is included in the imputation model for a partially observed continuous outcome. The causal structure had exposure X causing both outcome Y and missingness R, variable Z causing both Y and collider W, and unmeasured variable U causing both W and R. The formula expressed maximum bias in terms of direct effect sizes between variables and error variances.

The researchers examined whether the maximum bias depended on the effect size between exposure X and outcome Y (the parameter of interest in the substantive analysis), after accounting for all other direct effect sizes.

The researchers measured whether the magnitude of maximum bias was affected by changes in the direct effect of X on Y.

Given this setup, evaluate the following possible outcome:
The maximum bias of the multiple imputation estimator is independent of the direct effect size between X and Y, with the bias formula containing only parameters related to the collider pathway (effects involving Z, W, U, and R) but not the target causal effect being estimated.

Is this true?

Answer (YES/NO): YES